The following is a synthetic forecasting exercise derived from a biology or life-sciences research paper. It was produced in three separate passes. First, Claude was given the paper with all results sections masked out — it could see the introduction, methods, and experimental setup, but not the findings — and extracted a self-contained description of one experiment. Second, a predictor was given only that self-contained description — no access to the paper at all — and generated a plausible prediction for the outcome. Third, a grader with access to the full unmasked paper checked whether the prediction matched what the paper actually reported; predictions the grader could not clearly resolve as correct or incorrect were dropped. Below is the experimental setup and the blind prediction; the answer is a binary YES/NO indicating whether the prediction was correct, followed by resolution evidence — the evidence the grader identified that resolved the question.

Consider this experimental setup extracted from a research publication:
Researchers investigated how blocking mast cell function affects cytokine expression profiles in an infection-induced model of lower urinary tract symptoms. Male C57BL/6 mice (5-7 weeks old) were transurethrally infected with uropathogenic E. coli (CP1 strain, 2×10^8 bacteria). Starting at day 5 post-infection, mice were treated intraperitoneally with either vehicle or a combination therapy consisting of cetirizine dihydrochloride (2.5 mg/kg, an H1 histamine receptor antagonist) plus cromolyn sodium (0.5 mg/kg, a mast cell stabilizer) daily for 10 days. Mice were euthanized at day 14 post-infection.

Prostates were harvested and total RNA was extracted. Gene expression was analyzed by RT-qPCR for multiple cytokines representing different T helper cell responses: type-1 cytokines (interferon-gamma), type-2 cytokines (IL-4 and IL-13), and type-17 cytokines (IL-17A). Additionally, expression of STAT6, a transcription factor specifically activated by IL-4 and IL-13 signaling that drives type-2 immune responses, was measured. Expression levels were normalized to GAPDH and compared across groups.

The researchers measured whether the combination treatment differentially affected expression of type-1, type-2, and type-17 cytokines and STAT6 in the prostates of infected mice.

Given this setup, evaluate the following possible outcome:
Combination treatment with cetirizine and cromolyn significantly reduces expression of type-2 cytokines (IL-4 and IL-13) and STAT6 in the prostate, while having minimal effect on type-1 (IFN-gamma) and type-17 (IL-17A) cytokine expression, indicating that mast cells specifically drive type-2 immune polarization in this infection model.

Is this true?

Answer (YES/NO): YES